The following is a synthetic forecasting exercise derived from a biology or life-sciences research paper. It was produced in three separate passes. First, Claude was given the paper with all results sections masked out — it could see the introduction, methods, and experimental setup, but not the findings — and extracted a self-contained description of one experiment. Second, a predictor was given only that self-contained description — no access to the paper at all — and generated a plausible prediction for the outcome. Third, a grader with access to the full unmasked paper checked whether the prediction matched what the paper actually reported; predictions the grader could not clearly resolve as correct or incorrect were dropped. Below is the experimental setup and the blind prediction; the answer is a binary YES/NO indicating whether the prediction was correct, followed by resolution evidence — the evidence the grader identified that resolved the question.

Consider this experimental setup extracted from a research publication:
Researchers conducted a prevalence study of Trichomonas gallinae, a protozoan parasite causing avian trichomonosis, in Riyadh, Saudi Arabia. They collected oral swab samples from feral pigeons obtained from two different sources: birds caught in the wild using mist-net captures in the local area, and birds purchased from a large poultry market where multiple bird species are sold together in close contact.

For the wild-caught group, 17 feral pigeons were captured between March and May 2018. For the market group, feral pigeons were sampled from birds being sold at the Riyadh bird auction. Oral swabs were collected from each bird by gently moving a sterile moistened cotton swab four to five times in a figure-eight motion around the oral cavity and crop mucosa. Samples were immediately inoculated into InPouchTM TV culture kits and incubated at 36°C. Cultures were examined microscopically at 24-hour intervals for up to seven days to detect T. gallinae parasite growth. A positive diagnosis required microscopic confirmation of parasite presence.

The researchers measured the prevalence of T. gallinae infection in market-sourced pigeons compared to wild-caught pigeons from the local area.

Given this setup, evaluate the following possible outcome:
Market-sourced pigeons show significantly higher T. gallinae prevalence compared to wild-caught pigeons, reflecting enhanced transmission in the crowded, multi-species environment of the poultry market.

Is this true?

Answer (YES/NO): YES